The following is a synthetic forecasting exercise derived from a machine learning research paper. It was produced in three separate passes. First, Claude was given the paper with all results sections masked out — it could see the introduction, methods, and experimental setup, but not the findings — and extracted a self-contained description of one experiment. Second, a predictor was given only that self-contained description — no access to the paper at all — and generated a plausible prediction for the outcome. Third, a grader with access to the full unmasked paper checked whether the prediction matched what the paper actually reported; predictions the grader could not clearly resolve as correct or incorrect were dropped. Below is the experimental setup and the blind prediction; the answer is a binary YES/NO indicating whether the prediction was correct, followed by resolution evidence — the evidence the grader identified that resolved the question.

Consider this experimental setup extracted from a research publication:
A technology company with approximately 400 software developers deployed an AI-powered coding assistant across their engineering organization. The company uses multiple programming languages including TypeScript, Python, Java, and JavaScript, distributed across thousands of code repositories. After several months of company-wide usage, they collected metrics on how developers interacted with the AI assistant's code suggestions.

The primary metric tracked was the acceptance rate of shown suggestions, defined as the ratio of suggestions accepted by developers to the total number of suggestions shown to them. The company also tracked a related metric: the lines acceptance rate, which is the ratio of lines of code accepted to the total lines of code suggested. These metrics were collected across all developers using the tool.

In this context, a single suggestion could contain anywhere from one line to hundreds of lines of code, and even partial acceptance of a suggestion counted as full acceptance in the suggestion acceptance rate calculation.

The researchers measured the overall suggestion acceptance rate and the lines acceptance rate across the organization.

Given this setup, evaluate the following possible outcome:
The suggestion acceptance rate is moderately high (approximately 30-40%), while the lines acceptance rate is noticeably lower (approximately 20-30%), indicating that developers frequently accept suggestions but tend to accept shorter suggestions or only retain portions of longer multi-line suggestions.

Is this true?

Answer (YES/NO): YES